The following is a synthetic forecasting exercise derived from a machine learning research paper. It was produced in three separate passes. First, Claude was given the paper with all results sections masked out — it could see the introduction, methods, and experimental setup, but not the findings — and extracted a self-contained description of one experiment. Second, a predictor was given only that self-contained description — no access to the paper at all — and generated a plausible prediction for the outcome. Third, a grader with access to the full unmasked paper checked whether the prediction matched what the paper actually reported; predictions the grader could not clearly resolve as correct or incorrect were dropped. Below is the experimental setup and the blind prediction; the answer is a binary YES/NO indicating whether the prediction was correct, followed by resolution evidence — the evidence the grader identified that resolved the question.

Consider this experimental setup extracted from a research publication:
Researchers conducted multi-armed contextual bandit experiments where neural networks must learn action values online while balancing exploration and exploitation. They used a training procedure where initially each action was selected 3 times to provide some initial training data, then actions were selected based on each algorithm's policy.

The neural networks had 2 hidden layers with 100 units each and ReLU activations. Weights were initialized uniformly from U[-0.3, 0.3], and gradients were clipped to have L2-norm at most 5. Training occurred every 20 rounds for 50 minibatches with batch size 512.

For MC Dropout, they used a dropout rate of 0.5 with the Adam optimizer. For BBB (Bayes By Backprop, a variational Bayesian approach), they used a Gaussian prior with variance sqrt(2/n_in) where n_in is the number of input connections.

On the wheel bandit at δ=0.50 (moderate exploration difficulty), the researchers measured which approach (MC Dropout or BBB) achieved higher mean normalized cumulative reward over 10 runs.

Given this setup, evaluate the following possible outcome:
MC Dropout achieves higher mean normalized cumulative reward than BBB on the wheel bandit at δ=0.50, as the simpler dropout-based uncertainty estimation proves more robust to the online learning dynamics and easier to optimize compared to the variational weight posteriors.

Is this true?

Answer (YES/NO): NO